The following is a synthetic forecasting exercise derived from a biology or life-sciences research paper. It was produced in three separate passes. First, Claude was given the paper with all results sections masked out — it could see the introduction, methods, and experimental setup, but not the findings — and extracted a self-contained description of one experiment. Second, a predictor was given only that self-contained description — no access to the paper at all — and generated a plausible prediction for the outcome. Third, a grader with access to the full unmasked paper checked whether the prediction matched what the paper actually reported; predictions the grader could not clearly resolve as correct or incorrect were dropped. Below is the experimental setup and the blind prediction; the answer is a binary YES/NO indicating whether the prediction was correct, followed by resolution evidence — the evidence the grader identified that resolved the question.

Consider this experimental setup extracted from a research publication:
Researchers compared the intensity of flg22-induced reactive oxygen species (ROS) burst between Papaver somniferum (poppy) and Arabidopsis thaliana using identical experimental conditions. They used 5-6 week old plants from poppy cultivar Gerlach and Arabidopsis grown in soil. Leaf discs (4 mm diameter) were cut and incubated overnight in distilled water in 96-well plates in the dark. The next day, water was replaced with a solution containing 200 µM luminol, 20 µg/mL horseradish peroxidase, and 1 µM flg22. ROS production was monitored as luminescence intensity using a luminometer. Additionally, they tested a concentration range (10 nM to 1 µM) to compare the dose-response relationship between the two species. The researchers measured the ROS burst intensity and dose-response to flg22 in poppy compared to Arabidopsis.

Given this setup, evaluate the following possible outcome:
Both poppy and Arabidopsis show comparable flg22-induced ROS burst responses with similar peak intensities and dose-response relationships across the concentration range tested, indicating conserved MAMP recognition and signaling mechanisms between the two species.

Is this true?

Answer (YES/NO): NO